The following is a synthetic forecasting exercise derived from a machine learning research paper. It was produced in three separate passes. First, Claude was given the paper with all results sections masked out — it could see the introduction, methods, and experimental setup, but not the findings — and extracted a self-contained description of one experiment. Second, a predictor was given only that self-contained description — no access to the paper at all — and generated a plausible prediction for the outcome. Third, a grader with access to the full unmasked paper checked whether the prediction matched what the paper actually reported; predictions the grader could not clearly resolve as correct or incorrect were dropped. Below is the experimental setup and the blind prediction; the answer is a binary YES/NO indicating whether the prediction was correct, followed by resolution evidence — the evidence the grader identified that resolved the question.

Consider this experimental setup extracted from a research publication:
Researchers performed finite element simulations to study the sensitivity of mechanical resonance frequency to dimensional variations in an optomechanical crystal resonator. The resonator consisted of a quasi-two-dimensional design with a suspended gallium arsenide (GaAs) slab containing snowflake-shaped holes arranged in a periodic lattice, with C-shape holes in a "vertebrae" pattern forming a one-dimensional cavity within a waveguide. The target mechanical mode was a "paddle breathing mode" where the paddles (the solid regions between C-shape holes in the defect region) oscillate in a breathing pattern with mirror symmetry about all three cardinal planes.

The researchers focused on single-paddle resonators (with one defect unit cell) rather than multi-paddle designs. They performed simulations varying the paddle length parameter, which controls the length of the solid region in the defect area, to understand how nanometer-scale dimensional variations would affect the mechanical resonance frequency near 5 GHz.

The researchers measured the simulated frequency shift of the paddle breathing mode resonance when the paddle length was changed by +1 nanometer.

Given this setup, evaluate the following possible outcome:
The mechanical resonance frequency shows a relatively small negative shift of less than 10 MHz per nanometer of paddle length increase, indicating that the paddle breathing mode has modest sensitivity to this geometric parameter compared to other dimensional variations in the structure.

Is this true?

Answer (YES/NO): NO